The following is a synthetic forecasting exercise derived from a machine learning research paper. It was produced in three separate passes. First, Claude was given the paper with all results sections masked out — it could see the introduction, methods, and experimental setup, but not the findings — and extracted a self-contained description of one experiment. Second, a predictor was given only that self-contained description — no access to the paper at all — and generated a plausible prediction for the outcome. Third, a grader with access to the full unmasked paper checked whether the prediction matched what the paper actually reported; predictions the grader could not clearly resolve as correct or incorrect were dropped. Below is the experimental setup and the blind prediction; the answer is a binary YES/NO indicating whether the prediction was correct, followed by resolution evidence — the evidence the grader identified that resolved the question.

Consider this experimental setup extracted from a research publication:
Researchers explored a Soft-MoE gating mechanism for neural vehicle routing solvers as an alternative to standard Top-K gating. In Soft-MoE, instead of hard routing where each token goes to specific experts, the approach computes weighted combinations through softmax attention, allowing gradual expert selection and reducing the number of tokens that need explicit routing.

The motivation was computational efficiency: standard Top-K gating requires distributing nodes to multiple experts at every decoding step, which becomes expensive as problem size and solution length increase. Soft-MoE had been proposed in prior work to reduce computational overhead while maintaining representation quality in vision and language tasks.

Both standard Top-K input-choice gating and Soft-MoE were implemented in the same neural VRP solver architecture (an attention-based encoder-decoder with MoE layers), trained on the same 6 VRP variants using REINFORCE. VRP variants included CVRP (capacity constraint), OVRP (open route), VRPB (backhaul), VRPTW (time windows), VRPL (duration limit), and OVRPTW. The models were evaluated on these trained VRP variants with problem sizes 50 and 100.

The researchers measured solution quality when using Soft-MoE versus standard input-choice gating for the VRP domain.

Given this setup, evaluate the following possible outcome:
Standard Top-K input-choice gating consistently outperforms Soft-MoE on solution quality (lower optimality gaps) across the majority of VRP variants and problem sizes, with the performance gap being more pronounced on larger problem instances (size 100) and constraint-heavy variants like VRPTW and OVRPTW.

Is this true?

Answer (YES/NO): NO